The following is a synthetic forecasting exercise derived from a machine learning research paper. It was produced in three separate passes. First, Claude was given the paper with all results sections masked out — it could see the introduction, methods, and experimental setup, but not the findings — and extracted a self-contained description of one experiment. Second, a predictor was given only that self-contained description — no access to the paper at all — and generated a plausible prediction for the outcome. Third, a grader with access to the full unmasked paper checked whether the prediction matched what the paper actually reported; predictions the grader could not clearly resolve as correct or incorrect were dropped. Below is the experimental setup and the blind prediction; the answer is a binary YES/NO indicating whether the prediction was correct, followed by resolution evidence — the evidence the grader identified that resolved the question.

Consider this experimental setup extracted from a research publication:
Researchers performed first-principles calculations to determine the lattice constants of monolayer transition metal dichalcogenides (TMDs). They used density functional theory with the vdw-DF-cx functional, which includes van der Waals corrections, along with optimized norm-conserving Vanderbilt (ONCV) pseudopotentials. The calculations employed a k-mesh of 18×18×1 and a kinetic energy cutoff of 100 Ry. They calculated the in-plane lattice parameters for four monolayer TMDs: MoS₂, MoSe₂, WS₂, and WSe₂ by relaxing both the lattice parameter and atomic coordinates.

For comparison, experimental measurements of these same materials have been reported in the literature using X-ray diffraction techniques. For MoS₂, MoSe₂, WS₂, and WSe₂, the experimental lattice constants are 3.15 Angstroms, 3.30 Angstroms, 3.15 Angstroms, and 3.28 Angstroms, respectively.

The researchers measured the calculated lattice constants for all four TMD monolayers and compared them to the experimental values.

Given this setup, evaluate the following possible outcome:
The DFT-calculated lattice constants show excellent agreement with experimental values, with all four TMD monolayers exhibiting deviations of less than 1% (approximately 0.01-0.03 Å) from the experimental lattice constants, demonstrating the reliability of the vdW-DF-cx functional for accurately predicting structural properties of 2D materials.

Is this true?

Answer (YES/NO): NO